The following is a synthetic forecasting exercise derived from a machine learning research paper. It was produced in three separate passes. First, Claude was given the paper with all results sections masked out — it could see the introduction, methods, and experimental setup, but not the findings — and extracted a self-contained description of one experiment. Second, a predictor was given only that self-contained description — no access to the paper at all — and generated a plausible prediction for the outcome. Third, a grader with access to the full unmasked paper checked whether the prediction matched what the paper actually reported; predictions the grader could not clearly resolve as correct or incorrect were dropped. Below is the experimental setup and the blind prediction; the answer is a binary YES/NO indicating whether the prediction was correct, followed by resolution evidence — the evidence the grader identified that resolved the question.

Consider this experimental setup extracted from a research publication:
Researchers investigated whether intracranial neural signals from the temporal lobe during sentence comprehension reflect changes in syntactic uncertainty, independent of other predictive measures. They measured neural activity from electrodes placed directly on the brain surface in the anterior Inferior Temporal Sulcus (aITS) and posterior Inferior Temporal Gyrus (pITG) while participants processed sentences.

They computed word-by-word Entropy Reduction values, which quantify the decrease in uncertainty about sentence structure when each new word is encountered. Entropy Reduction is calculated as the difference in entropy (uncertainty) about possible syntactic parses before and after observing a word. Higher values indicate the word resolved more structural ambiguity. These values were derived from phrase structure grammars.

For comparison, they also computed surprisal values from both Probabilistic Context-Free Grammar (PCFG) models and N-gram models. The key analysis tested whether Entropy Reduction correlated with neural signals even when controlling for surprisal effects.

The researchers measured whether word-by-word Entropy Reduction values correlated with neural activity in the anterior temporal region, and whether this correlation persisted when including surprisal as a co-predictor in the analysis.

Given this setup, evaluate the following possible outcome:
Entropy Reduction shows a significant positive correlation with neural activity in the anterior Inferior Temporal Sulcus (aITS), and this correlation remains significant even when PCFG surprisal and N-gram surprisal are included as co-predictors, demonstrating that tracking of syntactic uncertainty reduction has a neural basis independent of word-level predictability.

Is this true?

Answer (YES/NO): YES